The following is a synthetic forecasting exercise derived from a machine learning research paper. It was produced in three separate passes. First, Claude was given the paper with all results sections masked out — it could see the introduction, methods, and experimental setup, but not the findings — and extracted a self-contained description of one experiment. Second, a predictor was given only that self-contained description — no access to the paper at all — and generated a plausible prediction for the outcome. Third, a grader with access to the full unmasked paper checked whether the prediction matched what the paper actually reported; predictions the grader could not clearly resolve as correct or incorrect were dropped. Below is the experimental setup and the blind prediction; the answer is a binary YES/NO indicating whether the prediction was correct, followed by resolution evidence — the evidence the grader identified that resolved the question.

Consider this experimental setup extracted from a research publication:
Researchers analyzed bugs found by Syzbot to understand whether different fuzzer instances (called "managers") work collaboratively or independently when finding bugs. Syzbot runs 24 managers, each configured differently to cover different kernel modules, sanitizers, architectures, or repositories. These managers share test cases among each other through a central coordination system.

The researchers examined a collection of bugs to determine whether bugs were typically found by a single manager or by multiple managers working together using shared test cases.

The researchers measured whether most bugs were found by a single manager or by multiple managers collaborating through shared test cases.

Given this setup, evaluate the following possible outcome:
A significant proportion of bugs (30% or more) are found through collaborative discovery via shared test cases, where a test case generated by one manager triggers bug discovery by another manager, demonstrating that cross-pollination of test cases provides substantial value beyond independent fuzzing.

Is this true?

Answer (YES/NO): NO